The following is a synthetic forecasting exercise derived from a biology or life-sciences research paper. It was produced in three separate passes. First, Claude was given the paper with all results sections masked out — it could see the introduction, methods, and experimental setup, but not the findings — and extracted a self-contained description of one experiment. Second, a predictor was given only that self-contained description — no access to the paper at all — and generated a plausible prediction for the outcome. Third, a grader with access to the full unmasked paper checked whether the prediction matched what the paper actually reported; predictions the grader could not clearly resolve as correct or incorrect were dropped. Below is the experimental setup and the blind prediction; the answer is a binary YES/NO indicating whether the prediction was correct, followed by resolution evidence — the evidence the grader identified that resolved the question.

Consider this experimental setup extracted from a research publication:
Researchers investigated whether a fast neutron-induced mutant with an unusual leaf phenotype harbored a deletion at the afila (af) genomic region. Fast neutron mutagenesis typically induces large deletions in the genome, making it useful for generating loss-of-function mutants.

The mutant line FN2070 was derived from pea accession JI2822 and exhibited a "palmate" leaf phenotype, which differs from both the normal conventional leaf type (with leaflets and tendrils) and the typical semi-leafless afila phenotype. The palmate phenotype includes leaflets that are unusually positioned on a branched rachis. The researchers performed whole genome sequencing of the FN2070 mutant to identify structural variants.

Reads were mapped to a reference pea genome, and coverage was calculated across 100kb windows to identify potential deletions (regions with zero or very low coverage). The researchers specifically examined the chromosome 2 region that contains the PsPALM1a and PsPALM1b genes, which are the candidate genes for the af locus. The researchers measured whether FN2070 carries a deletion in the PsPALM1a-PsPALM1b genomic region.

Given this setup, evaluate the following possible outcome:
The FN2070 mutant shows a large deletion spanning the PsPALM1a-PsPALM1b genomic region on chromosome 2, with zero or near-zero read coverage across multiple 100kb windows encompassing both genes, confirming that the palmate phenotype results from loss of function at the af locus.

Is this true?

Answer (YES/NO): NO